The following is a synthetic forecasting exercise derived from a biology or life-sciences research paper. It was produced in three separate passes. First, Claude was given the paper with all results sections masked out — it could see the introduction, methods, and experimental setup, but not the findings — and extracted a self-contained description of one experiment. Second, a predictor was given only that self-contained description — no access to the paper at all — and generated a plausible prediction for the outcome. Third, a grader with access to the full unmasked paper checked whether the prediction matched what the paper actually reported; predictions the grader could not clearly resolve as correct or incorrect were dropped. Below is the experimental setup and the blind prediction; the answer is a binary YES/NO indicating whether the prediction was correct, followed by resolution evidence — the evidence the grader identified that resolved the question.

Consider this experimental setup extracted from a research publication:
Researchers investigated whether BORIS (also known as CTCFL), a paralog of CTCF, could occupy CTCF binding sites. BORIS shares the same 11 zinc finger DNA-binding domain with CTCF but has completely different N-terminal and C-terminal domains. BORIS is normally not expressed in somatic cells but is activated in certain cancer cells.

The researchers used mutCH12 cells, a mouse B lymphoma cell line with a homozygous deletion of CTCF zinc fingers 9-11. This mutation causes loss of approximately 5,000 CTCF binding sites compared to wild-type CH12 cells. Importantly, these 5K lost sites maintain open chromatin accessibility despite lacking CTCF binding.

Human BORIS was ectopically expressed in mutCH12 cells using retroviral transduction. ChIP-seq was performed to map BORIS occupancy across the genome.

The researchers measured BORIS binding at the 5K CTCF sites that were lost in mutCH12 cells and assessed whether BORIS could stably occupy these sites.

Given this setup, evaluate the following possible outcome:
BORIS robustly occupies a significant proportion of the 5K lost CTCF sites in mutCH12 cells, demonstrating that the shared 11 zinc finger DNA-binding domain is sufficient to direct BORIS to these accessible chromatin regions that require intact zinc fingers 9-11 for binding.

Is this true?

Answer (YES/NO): YES